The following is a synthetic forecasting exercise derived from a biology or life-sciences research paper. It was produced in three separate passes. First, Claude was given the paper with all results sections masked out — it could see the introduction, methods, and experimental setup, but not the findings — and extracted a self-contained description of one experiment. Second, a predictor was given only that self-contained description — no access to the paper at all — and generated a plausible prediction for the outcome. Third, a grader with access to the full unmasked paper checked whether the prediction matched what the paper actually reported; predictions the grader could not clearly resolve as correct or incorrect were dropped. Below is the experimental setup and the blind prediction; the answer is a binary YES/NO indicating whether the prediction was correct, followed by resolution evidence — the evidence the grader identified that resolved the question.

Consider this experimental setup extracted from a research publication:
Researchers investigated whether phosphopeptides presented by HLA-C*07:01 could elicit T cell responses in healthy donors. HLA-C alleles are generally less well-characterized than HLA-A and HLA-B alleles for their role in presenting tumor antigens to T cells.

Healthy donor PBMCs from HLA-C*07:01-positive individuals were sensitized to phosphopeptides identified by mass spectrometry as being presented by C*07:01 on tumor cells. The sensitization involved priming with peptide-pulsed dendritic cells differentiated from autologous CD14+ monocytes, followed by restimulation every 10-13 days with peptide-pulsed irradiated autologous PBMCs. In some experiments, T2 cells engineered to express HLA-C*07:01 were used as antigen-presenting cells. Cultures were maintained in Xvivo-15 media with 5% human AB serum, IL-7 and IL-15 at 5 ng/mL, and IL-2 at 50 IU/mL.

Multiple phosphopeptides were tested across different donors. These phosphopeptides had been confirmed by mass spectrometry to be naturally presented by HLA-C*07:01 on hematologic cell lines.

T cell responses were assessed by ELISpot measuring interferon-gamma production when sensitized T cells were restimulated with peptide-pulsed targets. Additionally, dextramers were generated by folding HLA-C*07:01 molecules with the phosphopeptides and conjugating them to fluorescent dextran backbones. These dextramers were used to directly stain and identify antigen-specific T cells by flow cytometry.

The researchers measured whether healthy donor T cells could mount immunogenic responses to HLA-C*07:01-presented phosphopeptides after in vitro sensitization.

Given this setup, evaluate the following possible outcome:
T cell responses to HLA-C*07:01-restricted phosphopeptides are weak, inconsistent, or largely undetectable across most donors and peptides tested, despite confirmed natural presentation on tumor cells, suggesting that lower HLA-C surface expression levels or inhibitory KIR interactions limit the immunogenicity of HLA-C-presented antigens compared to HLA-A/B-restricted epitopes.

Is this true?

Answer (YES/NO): YES